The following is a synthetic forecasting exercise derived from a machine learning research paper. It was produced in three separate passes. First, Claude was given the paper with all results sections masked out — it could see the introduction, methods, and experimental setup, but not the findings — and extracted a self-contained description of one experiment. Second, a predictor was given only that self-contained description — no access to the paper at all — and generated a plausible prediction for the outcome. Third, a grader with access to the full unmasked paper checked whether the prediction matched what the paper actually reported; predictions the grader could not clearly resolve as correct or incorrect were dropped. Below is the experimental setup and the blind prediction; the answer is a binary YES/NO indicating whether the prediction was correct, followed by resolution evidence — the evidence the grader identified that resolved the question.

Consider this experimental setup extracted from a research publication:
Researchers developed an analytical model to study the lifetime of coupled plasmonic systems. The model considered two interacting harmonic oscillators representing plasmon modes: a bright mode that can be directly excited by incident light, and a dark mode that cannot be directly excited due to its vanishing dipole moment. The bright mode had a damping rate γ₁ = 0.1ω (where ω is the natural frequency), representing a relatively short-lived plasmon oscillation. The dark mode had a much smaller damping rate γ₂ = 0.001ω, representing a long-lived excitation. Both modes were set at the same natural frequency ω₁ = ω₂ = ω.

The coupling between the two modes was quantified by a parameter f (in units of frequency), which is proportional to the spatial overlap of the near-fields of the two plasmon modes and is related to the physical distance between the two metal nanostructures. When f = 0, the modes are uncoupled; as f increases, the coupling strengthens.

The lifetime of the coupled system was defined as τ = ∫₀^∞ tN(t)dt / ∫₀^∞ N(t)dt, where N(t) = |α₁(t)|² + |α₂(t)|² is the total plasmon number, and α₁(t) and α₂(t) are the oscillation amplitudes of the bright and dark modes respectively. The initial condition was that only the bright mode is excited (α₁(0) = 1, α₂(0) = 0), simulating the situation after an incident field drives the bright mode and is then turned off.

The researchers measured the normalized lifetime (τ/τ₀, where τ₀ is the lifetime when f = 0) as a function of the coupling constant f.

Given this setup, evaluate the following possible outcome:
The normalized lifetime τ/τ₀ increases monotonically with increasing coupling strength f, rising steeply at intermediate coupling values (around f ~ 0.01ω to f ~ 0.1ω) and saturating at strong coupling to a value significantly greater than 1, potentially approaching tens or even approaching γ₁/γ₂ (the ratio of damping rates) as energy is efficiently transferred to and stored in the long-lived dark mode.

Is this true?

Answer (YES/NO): NO